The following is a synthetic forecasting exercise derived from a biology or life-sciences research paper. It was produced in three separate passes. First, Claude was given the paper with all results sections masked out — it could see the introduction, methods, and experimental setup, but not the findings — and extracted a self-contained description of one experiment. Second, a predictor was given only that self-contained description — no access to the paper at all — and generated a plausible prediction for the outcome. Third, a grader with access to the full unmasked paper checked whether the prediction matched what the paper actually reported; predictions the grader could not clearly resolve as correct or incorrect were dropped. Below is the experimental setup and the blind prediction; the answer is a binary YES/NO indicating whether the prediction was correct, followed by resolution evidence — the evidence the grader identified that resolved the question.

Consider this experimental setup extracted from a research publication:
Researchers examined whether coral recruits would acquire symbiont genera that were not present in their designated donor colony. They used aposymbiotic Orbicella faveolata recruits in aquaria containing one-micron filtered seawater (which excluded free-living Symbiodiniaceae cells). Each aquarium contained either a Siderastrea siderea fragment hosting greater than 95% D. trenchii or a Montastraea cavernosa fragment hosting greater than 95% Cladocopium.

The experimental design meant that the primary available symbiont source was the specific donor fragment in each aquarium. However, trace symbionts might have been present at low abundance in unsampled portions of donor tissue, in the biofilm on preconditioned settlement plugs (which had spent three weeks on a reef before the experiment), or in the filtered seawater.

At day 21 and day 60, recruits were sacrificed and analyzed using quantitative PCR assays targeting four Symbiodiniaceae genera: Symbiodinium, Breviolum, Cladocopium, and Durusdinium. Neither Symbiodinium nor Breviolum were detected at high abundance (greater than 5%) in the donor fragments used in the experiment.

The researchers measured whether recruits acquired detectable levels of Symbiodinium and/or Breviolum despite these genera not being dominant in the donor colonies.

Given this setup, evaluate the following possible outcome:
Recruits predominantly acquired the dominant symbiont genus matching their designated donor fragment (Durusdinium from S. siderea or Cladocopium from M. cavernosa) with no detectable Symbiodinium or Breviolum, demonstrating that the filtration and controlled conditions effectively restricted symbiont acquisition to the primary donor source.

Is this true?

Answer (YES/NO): NO